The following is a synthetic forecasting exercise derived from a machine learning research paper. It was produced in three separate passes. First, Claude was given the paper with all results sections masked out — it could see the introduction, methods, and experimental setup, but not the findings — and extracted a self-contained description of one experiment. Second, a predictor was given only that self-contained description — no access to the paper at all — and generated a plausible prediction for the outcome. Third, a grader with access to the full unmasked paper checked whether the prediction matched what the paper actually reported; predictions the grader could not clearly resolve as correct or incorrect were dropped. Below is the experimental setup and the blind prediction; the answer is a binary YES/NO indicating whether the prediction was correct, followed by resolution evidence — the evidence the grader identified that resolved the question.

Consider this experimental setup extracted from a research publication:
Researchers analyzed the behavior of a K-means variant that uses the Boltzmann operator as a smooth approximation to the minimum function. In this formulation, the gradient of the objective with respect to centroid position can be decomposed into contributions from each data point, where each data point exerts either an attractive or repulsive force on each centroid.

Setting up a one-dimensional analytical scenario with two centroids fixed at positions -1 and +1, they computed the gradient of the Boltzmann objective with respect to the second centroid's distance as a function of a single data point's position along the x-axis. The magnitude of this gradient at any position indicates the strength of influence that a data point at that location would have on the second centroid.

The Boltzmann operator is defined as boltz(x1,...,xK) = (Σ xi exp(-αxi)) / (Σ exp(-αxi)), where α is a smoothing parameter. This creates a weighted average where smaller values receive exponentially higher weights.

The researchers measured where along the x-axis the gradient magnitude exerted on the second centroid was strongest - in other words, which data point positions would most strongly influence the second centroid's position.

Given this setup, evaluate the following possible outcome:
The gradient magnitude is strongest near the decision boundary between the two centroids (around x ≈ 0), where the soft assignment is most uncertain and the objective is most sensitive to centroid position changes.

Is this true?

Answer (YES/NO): NO